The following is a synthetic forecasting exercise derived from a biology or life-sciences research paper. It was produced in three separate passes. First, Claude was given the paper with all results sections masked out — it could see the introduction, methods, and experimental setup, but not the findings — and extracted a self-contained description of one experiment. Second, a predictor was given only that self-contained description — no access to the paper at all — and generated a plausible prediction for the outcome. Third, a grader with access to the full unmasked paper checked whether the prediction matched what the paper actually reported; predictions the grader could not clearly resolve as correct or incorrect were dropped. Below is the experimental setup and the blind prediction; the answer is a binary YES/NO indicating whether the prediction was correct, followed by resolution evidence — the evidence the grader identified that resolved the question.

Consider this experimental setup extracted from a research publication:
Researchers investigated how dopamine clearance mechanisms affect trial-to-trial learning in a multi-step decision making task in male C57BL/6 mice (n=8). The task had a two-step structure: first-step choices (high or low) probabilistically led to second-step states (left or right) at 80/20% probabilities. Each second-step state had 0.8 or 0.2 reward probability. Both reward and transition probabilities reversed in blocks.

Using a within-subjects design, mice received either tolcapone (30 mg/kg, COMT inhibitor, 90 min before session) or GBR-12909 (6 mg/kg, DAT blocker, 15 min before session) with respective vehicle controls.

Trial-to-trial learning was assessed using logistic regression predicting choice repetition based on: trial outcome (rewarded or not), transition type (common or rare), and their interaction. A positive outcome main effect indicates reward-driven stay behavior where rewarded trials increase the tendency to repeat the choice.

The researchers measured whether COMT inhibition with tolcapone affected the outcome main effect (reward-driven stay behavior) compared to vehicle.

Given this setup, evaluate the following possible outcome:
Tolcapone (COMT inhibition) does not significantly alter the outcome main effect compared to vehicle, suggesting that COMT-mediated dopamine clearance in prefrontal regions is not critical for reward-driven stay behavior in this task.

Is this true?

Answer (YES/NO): YES